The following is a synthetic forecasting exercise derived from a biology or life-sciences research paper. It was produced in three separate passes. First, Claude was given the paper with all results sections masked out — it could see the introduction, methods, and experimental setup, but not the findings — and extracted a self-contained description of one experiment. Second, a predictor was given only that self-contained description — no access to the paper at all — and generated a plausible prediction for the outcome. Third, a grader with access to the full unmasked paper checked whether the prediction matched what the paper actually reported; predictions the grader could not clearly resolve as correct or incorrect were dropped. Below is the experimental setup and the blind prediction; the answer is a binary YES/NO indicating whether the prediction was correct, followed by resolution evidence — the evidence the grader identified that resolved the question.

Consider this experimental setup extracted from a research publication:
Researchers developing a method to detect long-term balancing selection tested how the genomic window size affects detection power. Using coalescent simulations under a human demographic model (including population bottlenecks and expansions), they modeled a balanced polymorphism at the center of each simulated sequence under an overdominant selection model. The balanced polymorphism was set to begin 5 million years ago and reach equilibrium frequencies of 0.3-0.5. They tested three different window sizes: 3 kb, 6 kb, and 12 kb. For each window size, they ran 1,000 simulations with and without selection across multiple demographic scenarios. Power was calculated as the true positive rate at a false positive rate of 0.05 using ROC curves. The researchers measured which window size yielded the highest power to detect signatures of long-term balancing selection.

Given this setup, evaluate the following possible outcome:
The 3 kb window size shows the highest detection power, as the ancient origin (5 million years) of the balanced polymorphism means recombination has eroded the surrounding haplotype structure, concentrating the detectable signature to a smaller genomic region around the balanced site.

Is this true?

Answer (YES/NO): YES